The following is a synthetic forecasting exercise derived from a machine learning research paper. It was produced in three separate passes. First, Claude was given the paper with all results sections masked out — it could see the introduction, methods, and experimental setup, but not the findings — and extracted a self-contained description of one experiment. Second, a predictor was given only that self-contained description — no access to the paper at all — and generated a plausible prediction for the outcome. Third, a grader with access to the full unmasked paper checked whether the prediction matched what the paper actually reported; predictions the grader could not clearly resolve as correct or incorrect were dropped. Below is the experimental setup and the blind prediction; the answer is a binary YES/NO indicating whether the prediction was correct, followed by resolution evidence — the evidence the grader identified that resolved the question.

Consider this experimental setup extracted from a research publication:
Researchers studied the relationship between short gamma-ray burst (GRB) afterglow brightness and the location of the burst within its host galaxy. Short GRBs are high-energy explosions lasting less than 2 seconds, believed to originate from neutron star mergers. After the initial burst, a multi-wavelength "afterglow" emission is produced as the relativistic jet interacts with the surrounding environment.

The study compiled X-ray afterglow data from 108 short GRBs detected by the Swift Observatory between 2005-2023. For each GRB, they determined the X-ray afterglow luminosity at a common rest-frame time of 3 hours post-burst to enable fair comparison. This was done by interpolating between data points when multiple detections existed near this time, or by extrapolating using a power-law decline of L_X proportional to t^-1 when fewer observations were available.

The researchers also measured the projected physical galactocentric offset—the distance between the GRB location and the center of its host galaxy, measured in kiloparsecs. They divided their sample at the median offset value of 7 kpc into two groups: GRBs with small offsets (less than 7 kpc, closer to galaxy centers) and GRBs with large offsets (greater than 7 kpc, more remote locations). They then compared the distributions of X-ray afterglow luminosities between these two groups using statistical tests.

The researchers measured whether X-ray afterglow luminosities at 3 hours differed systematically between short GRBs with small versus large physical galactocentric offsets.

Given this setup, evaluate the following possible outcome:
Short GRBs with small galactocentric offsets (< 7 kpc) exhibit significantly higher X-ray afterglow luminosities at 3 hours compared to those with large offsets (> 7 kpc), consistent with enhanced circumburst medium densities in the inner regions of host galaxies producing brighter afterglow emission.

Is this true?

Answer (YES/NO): YES